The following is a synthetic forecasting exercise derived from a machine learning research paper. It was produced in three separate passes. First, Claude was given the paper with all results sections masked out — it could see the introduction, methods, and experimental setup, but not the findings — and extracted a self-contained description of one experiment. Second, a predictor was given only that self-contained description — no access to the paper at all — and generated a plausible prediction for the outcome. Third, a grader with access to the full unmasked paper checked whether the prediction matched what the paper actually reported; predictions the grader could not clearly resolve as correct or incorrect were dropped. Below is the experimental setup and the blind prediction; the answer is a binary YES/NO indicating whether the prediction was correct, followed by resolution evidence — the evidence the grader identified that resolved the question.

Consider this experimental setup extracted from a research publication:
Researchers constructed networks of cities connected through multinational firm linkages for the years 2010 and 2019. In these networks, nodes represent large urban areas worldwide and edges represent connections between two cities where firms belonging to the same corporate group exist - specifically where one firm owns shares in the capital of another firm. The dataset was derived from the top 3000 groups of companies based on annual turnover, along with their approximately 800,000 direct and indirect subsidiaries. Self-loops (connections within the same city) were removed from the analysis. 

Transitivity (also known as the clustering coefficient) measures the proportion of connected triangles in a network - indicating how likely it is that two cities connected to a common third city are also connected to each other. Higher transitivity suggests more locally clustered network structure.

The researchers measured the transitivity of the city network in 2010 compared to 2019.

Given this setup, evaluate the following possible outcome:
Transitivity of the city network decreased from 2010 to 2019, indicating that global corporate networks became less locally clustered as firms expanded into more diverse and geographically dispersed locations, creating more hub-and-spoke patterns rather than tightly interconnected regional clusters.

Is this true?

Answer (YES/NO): NO